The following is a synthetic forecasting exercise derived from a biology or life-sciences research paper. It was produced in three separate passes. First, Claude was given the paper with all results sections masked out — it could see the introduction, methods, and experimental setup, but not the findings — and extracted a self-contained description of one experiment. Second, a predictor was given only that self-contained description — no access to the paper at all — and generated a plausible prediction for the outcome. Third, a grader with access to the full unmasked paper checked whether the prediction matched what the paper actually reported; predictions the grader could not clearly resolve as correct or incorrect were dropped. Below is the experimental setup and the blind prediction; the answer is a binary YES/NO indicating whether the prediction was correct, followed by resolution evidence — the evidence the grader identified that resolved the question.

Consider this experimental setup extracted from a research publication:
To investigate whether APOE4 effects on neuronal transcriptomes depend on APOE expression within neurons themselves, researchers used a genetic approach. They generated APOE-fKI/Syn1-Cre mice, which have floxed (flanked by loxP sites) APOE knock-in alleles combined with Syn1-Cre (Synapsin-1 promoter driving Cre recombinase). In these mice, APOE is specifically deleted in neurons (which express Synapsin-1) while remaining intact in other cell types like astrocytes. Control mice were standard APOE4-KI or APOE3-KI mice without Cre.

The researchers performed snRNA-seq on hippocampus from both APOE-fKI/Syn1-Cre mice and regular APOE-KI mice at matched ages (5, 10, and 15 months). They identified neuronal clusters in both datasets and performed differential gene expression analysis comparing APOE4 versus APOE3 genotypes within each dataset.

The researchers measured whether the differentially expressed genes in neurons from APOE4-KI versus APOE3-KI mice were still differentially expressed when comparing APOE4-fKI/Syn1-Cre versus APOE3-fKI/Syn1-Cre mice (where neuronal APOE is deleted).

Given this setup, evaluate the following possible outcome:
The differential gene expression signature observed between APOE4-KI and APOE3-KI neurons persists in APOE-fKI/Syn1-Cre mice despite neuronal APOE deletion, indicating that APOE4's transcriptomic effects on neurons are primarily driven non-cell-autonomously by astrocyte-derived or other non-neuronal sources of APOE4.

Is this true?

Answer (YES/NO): NO